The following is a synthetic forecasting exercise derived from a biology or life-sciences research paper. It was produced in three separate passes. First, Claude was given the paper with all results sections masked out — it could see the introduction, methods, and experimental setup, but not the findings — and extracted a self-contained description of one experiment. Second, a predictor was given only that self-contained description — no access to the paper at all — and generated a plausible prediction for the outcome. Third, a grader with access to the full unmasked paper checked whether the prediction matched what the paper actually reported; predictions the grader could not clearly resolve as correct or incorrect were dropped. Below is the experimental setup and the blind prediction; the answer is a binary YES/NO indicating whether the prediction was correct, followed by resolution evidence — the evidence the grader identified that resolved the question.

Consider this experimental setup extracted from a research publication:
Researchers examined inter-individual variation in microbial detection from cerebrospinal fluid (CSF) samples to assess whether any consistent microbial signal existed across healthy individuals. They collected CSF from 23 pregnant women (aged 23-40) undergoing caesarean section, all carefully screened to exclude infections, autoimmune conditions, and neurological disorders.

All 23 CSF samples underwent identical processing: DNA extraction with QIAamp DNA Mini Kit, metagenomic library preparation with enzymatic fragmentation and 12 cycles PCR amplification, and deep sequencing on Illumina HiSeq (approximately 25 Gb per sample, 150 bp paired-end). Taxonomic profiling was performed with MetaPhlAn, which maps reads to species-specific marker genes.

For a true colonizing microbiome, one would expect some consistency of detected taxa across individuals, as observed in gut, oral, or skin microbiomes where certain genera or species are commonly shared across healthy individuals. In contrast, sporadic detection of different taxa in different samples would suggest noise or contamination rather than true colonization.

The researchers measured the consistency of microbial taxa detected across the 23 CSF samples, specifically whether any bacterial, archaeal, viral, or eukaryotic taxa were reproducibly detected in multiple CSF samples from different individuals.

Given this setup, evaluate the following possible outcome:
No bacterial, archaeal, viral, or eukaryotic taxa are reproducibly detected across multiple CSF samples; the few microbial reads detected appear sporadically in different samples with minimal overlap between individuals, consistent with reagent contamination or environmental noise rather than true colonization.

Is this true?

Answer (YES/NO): NO